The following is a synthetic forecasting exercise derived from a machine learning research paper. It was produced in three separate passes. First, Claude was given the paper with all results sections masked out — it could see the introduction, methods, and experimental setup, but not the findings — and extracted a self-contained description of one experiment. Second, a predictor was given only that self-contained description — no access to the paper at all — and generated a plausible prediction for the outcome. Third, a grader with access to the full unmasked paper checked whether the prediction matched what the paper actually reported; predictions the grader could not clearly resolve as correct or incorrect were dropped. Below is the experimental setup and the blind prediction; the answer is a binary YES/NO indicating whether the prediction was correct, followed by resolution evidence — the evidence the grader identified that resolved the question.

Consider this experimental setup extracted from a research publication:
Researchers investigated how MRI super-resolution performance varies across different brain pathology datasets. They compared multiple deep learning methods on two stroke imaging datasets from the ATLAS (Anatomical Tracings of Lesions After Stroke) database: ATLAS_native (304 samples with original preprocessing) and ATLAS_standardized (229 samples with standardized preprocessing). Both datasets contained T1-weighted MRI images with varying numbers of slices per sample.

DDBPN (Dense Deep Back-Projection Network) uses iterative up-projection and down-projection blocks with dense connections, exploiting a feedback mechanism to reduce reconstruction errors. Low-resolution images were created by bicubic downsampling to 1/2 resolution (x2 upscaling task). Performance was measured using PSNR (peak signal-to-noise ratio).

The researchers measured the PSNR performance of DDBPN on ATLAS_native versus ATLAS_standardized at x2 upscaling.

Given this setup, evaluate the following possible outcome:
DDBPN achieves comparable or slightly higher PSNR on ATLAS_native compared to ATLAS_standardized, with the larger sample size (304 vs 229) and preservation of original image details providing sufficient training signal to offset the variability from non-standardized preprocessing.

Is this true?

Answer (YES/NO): NO